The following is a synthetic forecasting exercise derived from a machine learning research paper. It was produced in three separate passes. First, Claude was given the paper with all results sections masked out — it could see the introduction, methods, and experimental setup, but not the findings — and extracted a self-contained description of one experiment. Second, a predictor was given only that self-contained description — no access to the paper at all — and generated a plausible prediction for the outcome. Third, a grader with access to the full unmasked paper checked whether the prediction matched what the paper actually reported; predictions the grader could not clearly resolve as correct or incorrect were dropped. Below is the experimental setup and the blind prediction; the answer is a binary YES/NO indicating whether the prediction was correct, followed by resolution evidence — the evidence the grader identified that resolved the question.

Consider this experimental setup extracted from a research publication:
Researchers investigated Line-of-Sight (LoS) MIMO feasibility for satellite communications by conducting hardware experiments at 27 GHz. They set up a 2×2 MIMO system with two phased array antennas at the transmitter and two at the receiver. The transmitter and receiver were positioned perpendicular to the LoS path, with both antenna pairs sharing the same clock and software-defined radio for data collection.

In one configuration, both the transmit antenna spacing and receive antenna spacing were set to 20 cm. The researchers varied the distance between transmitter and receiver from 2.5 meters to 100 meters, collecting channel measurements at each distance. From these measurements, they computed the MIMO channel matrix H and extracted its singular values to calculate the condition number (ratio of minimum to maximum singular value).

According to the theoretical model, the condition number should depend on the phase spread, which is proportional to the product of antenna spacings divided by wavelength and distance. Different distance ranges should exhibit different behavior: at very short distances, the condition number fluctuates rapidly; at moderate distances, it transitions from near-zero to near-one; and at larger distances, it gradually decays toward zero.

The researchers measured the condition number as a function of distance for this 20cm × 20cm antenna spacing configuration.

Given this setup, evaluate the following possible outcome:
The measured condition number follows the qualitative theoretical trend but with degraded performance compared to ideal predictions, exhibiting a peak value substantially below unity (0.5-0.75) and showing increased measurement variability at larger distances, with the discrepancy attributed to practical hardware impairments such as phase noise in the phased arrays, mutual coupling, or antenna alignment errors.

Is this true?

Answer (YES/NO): NO